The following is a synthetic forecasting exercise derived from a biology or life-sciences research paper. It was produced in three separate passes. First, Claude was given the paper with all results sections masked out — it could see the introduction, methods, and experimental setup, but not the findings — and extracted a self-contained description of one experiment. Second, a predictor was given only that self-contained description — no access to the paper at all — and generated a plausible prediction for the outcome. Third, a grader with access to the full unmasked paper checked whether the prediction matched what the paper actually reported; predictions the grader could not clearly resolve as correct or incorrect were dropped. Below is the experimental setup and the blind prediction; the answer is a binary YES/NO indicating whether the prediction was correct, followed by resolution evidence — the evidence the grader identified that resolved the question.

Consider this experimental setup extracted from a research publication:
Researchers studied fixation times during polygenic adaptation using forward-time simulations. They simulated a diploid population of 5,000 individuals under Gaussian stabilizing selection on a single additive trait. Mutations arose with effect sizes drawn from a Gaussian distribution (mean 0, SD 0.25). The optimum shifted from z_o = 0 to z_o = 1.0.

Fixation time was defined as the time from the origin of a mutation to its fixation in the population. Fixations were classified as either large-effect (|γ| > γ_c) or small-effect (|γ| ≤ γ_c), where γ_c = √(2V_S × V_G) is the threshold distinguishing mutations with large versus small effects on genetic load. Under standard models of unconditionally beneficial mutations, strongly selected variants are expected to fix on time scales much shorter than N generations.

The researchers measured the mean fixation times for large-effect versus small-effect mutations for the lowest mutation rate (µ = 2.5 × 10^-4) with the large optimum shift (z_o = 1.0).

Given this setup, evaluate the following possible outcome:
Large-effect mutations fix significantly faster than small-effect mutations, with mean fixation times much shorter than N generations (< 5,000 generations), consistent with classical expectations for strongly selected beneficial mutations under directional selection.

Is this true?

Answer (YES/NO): NO